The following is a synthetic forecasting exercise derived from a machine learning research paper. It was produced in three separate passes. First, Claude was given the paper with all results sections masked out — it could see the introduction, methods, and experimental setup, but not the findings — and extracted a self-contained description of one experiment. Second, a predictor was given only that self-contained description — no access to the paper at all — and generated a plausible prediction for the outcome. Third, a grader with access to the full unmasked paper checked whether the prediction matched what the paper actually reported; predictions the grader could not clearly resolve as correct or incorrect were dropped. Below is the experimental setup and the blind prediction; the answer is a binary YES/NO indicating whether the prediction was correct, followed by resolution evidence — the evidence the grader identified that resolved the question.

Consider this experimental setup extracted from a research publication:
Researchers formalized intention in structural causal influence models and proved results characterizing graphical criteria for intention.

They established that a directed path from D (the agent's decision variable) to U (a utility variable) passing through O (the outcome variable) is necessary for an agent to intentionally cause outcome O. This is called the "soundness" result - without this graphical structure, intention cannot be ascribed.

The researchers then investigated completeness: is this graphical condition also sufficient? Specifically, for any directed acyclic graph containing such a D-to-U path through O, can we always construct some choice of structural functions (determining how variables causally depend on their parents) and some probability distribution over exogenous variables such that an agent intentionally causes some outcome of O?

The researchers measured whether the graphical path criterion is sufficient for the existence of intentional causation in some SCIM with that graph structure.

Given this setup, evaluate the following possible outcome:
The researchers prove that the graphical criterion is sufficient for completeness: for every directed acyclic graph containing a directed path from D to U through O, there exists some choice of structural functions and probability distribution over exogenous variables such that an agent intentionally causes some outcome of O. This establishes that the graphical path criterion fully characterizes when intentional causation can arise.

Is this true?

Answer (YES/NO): YES